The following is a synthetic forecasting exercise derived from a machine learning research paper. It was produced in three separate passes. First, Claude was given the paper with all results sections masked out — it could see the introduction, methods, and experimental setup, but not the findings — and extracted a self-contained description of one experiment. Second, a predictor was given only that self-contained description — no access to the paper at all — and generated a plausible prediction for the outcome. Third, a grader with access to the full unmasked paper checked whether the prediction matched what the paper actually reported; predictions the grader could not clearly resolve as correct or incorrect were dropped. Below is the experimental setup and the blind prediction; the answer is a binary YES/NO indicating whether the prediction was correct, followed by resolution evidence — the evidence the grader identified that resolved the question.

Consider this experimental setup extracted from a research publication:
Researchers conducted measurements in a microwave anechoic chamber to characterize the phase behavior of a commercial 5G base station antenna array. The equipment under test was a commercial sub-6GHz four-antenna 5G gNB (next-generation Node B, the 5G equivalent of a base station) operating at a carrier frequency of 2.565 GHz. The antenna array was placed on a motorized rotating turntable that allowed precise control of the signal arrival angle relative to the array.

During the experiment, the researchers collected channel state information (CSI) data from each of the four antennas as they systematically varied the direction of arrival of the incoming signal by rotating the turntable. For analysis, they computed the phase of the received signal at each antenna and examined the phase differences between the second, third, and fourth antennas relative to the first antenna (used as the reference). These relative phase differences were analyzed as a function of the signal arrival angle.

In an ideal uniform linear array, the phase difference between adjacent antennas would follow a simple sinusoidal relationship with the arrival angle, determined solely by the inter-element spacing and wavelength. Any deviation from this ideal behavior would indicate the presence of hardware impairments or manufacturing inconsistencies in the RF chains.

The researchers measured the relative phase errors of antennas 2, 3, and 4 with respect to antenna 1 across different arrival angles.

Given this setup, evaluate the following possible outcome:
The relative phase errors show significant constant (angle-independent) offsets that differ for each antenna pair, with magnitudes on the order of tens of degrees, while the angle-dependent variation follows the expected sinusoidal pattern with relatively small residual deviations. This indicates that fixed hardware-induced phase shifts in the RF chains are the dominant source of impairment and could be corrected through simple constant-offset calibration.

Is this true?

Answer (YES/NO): NO